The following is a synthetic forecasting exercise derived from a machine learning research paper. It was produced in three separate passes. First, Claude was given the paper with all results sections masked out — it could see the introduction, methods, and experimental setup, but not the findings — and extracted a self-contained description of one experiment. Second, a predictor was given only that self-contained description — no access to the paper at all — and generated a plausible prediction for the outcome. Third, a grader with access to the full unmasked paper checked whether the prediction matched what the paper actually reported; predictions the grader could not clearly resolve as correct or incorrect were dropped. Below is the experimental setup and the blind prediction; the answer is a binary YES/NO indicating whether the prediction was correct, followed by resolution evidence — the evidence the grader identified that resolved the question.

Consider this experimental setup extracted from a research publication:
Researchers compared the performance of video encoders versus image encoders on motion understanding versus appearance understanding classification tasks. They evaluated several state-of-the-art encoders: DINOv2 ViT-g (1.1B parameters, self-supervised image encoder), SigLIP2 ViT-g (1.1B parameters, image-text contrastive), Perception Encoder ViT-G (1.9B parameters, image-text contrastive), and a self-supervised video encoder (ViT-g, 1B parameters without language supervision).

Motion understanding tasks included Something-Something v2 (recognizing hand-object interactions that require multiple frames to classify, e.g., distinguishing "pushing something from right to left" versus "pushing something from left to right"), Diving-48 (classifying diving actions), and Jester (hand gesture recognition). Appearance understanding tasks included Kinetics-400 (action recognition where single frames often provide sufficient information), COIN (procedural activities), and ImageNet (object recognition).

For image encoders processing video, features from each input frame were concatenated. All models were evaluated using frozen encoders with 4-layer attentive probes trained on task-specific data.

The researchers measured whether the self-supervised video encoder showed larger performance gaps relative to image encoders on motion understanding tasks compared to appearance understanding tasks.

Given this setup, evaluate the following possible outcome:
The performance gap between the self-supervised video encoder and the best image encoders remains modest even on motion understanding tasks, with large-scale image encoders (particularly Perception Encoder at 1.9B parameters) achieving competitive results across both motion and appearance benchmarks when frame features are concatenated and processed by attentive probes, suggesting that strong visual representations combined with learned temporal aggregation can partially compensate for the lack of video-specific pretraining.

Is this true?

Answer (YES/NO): NO